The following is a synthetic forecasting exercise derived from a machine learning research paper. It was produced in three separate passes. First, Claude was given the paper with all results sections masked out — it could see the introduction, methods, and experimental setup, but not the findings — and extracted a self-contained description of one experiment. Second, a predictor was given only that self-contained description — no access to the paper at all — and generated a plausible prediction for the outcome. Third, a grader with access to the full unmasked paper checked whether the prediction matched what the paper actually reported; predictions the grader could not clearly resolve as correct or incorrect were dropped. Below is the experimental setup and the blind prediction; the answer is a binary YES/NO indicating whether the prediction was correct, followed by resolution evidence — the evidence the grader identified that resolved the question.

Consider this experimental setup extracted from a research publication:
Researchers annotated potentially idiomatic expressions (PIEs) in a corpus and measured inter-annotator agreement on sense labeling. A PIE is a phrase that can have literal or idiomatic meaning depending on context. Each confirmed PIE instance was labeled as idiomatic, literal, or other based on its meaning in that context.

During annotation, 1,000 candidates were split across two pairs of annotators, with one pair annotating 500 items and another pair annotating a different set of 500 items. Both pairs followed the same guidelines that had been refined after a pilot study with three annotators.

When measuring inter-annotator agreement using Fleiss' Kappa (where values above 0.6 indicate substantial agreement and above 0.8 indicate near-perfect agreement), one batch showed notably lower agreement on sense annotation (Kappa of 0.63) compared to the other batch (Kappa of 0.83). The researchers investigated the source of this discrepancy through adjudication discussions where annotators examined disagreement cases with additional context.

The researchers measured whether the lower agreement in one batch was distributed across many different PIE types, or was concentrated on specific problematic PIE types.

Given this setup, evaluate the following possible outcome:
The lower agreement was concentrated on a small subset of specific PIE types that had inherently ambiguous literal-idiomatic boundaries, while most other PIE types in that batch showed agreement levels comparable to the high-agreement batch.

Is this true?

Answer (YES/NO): NO